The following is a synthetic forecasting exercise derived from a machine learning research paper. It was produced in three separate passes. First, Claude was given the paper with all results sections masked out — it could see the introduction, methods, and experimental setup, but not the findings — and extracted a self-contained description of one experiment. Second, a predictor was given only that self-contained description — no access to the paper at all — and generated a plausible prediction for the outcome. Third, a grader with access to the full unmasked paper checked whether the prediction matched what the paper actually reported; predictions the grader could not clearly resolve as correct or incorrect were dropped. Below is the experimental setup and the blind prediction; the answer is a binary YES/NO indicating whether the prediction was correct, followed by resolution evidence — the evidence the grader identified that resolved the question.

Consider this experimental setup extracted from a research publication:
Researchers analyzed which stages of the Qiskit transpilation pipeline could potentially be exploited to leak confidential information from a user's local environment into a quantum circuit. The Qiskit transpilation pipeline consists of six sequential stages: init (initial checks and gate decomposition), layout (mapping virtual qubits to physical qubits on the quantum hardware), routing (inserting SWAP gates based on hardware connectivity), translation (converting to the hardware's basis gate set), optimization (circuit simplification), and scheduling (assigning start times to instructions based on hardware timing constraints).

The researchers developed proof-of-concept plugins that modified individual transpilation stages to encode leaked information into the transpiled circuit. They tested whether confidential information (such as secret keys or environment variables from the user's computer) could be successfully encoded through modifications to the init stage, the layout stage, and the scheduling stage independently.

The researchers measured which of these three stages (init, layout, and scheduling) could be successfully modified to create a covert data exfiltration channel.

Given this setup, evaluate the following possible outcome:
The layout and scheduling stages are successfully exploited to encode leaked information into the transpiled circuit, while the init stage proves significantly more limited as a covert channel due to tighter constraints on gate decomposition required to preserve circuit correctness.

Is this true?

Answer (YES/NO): NO